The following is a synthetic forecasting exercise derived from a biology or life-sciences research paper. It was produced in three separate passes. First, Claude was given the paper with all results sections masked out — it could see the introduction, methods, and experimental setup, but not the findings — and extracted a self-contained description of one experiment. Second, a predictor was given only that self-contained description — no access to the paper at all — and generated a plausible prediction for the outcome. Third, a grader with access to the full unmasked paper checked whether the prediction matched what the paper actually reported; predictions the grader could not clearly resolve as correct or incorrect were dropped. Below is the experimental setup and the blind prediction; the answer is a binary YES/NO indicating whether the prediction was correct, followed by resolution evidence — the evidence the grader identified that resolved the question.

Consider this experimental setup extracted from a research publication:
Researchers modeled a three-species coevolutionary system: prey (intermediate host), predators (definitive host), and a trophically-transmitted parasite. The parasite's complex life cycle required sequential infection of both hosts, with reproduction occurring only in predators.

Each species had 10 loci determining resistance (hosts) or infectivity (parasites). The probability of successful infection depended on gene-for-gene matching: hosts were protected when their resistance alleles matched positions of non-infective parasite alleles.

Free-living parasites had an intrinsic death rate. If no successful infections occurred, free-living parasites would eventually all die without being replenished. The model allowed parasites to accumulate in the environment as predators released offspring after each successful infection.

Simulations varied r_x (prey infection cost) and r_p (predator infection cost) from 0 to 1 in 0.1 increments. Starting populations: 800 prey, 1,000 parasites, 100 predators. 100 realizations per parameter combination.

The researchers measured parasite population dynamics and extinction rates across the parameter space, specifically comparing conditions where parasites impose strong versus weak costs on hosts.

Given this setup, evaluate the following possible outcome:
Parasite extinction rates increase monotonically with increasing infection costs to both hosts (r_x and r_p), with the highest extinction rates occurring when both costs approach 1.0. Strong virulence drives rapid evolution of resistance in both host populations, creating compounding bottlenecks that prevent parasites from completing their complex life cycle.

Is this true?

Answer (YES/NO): NO